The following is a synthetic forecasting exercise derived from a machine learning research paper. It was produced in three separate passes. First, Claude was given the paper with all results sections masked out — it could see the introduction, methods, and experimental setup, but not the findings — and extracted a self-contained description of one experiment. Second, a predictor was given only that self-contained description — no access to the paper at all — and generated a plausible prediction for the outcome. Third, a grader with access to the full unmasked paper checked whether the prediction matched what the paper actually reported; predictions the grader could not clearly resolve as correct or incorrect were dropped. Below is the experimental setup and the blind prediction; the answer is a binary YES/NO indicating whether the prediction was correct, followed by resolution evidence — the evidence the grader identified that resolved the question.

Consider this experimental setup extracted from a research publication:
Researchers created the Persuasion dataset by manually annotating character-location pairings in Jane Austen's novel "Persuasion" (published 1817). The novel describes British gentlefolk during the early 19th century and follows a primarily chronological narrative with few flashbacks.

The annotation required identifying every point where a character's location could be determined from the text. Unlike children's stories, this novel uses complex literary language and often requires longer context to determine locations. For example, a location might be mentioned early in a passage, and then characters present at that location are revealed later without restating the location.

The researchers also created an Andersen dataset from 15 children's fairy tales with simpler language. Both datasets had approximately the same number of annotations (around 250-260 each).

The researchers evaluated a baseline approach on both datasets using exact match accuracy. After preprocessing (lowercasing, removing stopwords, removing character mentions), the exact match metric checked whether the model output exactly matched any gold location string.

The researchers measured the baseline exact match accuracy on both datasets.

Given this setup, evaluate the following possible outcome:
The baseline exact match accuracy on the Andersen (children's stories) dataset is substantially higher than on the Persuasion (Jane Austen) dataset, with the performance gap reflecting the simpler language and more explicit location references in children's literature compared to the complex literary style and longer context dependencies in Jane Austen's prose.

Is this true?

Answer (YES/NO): YES